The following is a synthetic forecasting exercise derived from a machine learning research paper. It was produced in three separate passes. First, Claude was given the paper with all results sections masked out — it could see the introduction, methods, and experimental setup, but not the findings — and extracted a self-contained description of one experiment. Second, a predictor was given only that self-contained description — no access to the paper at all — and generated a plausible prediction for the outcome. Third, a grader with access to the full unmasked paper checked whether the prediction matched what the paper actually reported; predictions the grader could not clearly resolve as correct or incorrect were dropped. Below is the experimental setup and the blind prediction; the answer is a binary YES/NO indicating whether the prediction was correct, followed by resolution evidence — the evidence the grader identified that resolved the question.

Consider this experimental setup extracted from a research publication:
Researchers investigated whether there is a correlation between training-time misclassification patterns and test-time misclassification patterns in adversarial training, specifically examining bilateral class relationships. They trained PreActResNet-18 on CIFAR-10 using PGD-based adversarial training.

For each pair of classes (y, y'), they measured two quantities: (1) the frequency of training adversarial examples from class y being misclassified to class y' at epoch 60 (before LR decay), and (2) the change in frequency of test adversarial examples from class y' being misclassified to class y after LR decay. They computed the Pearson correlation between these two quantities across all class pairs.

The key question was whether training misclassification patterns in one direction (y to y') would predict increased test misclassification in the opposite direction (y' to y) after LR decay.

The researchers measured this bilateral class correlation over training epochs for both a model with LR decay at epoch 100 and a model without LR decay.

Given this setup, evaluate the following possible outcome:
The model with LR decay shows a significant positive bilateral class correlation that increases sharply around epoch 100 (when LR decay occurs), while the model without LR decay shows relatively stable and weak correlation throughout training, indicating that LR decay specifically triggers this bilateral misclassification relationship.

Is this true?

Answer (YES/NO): YES